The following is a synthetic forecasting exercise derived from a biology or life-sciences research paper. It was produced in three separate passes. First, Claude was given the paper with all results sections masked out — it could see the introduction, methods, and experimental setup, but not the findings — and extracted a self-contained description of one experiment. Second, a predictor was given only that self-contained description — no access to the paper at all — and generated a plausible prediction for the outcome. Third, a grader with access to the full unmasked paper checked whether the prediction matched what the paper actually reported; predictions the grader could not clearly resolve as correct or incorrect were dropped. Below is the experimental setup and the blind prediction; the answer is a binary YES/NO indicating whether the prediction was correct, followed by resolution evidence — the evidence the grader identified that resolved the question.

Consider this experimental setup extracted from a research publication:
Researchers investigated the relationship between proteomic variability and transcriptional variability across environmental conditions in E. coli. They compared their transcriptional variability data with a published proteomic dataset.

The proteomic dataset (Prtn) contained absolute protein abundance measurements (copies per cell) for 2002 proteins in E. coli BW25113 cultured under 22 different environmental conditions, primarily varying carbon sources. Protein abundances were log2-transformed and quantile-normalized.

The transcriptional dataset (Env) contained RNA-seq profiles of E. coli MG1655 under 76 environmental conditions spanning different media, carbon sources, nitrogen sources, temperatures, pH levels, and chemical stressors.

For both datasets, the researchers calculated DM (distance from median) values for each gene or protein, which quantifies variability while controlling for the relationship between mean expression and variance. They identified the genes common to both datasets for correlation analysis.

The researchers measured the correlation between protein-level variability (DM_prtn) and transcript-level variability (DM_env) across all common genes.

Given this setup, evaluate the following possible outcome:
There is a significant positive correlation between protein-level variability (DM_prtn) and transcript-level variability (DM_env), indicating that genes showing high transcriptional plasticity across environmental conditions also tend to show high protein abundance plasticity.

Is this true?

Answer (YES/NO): YES